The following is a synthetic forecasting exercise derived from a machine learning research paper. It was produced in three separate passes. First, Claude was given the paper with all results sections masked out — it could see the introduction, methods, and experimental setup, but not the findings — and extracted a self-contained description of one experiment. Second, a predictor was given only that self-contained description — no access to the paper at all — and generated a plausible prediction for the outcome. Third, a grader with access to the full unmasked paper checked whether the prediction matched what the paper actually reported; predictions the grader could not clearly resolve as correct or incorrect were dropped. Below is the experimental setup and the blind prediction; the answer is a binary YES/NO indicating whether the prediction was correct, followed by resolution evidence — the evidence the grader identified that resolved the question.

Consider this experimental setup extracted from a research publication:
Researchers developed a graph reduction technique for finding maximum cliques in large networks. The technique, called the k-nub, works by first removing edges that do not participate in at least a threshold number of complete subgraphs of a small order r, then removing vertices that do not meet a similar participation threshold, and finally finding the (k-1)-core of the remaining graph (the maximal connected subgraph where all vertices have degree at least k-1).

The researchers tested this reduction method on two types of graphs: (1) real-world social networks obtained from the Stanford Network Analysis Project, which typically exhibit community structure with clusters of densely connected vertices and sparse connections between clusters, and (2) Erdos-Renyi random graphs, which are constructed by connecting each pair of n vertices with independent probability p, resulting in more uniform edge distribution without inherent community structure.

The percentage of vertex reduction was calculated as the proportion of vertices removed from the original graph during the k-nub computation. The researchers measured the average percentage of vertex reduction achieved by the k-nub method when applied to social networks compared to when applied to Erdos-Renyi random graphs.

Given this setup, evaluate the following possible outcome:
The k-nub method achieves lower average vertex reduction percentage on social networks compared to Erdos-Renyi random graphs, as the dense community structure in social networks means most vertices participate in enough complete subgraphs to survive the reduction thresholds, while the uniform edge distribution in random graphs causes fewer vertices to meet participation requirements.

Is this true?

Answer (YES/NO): NO